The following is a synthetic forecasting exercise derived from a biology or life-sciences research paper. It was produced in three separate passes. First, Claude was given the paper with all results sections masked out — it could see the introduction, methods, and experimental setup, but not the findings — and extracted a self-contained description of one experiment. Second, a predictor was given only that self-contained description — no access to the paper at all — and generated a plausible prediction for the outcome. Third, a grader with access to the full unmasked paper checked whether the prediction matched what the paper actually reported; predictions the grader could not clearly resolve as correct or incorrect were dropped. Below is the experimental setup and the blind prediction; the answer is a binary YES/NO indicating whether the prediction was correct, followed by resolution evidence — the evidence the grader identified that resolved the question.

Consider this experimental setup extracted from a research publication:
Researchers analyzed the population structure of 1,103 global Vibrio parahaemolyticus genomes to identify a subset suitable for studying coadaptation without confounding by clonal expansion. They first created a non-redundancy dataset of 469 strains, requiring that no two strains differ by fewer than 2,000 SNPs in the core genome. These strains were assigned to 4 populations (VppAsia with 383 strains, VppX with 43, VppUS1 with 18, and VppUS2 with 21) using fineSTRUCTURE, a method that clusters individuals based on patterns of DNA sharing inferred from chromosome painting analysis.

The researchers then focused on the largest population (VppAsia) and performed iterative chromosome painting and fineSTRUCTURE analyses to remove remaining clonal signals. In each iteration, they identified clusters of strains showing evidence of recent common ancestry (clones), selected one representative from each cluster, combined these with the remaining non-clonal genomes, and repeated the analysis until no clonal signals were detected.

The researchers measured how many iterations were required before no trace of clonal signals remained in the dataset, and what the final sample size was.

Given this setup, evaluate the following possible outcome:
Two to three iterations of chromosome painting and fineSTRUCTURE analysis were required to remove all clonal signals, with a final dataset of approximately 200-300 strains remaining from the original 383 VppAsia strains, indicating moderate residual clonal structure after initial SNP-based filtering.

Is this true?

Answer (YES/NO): NO